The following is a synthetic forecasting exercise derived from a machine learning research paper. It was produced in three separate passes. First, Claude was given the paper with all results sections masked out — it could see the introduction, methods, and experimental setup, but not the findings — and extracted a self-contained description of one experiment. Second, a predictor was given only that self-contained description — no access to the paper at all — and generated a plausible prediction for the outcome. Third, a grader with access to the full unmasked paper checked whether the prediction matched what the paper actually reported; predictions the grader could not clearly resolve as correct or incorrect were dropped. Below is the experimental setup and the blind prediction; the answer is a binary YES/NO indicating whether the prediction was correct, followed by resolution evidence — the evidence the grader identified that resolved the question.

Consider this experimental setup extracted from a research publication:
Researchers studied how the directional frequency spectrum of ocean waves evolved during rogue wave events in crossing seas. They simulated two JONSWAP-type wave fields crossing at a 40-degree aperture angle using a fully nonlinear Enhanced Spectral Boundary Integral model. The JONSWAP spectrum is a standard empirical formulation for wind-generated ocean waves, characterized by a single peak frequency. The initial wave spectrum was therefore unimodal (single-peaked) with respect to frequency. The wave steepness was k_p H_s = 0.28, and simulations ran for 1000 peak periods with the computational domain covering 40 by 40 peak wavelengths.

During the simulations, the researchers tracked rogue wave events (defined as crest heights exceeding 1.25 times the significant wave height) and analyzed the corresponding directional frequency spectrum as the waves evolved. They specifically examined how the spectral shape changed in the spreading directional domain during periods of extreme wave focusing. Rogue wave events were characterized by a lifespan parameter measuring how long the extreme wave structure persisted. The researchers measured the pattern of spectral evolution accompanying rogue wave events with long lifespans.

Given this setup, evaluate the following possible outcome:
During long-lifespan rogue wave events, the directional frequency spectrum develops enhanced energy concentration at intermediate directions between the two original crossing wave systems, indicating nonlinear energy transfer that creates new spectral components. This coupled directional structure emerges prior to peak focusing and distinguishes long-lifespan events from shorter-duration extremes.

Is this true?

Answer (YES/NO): NO